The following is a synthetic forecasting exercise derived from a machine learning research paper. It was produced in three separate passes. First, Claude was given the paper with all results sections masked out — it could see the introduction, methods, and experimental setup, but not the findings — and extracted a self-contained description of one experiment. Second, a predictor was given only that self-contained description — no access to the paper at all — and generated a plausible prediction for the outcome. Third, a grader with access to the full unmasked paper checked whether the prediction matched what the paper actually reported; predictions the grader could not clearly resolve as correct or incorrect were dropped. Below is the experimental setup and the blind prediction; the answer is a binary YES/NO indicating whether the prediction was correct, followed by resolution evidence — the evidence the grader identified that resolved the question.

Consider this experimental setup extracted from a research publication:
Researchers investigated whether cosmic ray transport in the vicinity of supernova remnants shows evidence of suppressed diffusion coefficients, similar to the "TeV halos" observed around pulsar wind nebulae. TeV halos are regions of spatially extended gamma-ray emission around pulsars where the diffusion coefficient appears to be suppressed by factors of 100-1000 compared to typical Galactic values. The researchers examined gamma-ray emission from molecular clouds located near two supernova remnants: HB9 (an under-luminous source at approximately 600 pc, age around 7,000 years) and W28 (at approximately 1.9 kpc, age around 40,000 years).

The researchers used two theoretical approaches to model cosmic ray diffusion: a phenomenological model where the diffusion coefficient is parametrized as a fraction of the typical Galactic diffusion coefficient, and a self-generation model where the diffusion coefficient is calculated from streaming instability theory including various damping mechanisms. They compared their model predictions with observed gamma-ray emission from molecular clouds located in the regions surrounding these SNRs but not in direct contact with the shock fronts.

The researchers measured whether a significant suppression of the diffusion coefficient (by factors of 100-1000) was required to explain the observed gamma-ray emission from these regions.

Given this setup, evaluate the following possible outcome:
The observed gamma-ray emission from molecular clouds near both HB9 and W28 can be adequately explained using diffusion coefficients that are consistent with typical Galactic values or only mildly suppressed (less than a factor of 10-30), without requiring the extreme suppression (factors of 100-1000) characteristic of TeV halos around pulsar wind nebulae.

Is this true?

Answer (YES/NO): YES